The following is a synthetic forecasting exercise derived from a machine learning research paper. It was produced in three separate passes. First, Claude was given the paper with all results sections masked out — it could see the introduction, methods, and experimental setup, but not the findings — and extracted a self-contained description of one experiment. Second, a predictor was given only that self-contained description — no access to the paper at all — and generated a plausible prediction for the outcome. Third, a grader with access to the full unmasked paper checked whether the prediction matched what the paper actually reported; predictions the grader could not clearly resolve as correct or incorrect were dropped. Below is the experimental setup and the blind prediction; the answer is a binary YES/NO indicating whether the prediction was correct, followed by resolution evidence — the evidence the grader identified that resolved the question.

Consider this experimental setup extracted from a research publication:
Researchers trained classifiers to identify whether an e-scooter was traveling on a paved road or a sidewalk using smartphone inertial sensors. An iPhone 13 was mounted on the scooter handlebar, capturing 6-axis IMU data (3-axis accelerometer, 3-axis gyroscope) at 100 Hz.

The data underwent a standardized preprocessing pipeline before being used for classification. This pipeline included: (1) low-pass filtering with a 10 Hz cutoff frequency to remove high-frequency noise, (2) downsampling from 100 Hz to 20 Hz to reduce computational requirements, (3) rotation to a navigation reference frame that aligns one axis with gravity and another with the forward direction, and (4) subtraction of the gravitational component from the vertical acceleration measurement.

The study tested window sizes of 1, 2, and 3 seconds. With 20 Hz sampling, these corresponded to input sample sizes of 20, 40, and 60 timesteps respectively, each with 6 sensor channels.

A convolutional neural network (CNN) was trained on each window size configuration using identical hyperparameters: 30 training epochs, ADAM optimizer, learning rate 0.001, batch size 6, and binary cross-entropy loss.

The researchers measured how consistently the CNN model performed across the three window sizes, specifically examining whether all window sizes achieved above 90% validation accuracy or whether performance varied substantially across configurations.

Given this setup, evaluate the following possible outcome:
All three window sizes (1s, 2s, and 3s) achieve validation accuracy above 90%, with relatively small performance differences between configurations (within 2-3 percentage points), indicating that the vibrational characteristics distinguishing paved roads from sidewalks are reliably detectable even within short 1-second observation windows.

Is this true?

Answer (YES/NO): NO